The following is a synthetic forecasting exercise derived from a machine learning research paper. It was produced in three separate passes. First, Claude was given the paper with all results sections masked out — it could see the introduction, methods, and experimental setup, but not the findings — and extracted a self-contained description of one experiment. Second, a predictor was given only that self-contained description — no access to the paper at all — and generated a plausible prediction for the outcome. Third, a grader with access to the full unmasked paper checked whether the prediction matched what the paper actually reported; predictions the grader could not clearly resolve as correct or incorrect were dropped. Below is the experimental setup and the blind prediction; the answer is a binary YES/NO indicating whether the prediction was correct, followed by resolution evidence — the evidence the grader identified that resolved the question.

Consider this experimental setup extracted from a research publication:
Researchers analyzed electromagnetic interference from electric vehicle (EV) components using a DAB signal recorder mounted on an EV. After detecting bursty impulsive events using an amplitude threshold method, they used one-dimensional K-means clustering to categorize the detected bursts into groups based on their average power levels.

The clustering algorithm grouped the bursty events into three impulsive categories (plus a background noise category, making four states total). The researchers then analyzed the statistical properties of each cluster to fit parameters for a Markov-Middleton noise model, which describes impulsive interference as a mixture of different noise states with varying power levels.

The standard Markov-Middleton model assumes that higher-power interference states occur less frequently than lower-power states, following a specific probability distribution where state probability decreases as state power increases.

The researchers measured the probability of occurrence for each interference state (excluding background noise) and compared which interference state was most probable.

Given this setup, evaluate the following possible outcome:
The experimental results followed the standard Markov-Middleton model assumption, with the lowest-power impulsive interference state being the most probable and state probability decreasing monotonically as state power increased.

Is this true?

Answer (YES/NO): NO